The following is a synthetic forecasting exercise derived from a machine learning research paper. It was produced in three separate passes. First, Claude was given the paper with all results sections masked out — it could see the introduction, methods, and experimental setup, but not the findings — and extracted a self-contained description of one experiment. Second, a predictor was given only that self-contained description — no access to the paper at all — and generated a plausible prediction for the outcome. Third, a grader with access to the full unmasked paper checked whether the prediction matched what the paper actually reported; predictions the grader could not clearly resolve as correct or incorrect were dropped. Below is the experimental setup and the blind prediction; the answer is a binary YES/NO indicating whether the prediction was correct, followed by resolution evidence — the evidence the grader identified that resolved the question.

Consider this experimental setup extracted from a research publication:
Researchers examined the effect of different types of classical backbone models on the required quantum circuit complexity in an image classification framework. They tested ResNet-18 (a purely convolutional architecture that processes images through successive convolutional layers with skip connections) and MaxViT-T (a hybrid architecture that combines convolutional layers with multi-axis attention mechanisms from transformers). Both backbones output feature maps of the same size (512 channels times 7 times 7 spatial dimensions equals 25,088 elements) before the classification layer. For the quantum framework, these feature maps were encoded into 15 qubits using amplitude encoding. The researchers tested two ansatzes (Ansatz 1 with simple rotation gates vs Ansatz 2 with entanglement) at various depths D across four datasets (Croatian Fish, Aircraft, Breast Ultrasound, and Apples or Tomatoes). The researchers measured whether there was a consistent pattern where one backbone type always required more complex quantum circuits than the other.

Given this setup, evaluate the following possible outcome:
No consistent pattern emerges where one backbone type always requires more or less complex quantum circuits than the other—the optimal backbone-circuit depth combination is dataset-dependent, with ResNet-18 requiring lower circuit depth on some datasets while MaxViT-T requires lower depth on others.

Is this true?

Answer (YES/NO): YES